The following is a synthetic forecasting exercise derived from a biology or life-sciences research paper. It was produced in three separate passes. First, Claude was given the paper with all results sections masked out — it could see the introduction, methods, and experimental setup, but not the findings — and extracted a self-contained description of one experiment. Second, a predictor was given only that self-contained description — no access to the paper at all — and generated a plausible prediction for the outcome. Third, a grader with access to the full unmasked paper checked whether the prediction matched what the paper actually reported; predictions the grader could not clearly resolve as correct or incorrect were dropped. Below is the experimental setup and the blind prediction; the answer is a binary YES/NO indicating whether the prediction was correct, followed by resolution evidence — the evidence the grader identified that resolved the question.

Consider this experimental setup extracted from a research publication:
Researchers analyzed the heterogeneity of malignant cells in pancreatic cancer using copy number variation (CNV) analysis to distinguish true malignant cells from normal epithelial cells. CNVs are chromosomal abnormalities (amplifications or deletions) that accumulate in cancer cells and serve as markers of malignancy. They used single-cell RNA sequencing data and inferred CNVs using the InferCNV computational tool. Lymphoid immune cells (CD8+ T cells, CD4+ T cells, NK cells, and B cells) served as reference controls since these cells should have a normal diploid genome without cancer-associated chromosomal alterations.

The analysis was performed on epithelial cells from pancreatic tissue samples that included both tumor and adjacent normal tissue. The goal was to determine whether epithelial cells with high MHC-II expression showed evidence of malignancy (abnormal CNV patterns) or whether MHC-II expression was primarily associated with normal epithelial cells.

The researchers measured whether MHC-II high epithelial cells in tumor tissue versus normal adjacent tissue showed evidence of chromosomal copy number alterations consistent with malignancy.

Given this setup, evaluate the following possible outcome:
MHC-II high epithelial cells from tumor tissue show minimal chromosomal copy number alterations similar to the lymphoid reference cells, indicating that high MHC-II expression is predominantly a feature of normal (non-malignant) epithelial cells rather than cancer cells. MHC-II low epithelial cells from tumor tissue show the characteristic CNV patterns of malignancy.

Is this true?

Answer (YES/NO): NO